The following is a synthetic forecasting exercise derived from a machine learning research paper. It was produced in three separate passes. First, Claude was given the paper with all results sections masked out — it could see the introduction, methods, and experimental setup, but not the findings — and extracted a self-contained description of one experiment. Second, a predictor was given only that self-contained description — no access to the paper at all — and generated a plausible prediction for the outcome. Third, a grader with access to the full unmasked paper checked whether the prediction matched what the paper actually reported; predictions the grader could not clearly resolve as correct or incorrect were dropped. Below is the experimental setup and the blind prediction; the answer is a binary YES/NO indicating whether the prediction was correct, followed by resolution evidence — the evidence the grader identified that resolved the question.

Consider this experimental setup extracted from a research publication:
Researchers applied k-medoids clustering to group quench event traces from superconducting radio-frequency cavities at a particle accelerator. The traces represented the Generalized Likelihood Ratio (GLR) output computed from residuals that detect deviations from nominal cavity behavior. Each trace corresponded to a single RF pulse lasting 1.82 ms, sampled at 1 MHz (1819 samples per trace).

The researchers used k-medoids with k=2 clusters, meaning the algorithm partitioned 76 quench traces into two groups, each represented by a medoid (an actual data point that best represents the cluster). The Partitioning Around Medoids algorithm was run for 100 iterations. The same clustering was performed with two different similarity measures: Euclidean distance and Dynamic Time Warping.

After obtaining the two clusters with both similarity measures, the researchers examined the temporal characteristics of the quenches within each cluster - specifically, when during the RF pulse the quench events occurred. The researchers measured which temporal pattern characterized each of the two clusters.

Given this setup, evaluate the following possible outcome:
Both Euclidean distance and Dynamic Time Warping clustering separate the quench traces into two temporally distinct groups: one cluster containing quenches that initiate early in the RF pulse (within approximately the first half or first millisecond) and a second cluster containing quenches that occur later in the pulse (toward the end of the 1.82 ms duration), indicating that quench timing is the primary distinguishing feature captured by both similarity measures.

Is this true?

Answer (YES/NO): YES